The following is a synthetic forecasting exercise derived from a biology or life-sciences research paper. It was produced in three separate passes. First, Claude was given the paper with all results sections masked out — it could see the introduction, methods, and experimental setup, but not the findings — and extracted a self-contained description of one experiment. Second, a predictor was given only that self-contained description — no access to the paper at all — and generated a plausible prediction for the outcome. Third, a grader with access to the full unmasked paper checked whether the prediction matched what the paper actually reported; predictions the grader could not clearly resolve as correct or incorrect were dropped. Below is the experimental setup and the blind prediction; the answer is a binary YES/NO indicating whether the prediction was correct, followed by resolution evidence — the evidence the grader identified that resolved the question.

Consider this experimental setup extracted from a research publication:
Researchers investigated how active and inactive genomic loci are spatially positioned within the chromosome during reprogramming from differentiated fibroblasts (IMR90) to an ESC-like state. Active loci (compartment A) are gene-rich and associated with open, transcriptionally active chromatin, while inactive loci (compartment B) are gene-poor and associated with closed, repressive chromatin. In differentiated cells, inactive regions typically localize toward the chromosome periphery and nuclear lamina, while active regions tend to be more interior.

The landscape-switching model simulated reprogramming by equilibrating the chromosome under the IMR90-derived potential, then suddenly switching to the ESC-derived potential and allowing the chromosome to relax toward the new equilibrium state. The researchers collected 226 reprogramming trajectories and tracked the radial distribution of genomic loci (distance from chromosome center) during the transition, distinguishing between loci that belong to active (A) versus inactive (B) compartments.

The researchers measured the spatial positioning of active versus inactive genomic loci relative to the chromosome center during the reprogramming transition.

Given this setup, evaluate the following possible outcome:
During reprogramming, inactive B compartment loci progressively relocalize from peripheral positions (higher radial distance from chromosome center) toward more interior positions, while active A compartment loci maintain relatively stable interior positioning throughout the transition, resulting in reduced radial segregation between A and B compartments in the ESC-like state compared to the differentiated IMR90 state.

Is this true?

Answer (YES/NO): NO